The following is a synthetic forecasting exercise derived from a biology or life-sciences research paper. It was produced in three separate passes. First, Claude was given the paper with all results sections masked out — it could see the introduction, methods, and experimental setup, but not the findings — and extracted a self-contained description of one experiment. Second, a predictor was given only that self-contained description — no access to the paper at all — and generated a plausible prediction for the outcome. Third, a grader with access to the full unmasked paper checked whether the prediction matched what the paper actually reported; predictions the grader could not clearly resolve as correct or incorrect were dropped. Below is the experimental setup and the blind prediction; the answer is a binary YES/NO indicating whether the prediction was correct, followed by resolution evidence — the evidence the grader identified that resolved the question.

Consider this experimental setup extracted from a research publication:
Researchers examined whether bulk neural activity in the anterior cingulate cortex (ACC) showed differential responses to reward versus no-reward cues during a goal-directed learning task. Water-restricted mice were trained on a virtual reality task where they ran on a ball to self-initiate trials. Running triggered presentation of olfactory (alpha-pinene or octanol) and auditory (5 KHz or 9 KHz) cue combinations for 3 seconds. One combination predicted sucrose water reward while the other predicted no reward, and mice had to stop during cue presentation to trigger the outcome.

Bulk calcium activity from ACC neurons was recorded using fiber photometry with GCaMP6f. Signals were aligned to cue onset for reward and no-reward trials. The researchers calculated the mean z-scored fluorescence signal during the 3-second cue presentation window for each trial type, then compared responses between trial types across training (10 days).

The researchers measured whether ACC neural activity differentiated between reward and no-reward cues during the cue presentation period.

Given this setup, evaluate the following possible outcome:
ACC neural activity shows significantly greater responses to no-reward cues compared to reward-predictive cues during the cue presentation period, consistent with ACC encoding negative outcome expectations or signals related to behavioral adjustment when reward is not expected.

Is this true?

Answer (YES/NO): YES